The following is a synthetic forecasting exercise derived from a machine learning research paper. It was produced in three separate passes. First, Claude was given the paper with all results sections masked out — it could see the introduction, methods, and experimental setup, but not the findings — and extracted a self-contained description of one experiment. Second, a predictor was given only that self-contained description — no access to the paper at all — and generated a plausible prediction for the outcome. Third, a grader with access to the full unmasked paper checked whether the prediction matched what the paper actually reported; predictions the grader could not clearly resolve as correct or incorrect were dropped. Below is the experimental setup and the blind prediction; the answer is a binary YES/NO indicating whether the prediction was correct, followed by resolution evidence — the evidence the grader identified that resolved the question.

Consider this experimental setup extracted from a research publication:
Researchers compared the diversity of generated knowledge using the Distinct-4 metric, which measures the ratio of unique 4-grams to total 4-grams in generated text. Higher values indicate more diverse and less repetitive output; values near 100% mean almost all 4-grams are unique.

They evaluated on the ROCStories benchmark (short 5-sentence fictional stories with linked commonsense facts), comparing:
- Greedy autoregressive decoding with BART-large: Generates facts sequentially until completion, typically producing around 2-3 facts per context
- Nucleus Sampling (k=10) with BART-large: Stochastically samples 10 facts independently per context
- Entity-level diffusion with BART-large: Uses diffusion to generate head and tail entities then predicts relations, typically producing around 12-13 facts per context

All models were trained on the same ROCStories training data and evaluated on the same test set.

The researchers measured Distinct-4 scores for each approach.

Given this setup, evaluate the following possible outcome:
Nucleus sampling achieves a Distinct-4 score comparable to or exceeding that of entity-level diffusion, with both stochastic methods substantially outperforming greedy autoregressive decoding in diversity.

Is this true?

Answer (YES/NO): NO